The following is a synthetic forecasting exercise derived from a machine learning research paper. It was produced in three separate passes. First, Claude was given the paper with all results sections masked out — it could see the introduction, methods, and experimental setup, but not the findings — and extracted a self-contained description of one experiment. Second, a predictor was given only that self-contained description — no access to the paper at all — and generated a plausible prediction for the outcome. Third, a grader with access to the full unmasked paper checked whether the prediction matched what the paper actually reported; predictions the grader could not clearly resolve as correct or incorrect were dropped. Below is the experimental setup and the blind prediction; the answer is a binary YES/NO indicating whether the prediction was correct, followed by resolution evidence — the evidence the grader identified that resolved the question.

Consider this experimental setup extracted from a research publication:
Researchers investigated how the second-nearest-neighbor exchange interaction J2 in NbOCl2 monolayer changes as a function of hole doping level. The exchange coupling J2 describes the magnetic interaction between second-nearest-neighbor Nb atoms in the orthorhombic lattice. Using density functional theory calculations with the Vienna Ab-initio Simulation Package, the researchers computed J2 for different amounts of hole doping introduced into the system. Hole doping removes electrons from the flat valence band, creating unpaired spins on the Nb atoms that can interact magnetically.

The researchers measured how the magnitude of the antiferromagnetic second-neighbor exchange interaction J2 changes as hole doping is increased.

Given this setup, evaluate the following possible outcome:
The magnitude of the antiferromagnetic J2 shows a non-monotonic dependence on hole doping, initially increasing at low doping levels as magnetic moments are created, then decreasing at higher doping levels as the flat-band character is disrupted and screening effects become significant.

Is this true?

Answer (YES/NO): NO